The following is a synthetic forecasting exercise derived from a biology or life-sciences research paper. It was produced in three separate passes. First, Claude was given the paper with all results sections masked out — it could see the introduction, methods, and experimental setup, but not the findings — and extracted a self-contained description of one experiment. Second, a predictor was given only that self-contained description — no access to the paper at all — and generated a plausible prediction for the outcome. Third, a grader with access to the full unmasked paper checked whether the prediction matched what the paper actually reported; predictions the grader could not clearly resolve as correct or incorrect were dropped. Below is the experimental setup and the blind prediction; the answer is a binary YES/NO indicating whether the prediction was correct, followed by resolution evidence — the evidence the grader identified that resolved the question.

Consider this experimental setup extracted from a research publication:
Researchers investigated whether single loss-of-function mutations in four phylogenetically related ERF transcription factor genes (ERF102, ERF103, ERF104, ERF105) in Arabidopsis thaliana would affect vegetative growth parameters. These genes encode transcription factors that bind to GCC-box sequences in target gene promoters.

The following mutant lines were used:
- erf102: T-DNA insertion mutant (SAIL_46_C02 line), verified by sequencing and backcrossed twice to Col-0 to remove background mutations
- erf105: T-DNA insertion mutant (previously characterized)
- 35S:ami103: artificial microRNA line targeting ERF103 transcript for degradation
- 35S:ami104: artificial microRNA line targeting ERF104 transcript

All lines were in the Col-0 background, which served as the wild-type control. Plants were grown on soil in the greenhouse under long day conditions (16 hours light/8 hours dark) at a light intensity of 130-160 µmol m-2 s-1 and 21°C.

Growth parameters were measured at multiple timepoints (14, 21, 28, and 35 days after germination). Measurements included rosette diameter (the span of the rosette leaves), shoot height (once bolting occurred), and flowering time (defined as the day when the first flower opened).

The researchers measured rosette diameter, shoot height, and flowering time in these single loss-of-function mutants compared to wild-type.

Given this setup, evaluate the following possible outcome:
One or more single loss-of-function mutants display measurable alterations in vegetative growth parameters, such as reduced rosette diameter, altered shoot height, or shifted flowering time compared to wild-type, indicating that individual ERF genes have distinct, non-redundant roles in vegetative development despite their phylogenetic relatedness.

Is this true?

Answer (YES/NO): NO